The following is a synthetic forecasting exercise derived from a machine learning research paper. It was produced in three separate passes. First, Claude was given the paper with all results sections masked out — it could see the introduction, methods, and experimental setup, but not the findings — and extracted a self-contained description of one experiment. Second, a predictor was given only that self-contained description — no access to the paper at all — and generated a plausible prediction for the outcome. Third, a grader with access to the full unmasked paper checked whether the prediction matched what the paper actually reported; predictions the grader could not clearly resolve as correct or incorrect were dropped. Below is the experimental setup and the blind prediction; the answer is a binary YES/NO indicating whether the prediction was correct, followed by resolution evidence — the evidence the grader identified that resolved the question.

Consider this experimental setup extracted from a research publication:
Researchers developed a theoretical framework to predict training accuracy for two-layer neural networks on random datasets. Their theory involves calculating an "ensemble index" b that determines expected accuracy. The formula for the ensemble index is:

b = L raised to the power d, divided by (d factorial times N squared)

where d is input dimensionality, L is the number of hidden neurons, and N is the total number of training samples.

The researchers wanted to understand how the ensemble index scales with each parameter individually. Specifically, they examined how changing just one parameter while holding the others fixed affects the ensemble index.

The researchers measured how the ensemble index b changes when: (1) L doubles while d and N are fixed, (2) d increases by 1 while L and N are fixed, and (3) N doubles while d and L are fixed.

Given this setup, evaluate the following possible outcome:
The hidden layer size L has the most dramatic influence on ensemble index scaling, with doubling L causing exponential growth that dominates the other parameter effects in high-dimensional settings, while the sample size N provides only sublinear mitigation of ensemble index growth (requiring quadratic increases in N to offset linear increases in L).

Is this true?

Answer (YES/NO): NO